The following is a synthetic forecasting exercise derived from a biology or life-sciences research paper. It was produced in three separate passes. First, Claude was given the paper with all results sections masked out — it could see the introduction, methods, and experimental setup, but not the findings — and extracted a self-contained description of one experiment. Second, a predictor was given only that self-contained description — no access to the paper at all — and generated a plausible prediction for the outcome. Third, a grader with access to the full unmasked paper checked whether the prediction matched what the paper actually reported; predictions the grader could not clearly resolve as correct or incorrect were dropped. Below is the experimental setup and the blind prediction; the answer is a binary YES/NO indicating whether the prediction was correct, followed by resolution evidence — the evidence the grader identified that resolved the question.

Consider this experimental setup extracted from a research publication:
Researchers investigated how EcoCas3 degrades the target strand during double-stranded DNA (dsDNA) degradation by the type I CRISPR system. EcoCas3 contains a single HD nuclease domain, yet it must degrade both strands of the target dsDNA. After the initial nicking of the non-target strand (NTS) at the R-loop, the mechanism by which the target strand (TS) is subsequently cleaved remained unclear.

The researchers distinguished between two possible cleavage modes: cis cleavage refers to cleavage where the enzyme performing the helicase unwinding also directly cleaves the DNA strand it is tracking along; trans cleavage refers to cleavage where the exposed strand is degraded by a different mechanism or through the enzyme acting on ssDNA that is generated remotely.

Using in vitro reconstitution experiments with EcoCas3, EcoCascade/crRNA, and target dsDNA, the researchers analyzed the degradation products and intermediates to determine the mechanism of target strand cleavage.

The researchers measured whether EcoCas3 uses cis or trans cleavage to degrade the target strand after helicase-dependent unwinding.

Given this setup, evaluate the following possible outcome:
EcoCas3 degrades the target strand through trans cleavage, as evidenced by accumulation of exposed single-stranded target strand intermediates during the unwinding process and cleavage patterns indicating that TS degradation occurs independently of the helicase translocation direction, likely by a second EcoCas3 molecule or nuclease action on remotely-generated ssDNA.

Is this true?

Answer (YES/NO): NO